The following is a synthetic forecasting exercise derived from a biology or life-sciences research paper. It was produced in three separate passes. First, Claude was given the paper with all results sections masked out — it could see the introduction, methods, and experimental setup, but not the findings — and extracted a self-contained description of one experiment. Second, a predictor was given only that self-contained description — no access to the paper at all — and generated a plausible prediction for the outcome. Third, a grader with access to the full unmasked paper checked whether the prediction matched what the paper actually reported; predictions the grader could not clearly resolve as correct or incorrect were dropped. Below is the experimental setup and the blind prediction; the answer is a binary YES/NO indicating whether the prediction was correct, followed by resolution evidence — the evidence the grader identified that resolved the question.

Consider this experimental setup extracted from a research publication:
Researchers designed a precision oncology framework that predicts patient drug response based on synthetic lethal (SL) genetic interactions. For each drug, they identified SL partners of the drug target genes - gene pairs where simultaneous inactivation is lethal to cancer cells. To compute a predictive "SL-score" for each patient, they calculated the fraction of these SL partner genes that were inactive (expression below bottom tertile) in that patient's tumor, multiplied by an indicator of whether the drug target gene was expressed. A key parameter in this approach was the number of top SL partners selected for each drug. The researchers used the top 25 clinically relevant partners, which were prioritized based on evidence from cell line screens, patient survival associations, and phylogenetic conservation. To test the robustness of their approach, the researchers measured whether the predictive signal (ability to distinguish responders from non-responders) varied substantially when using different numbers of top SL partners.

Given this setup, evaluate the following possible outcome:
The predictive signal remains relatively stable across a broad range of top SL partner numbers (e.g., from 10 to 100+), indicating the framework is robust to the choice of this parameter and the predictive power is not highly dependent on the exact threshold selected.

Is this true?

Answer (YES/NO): YES